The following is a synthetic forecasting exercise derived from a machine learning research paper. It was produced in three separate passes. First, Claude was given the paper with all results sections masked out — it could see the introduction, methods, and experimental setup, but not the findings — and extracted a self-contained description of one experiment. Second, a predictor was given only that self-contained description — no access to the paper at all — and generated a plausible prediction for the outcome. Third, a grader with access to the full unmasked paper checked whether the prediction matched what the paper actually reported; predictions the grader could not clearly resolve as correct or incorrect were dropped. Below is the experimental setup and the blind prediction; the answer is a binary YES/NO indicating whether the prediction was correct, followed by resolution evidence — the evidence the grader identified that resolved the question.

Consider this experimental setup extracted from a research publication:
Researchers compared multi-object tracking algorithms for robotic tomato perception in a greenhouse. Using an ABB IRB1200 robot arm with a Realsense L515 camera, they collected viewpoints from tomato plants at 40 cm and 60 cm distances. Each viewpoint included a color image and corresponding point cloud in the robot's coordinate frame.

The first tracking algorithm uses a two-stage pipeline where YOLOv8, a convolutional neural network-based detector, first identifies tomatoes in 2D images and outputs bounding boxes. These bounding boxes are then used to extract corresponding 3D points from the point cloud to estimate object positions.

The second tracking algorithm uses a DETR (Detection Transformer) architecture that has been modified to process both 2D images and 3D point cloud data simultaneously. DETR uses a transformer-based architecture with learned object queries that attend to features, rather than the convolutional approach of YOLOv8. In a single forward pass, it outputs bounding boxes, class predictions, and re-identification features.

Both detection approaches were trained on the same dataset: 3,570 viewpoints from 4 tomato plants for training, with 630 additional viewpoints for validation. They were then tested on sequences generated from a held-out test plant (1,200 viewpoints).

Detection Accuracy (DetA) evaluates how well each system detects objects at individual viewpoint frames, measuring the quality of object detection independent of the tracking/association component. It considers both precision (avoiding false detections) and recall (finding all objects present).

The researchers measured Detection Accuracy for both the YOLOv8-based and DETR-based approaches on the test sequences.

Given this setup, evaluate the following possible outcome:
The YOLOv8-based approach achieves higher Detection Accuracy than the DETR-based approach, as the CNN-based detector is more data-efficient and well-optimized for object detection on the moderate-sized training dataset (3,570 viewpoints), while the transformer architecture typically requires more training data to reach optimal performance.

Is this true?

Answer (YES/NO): YES